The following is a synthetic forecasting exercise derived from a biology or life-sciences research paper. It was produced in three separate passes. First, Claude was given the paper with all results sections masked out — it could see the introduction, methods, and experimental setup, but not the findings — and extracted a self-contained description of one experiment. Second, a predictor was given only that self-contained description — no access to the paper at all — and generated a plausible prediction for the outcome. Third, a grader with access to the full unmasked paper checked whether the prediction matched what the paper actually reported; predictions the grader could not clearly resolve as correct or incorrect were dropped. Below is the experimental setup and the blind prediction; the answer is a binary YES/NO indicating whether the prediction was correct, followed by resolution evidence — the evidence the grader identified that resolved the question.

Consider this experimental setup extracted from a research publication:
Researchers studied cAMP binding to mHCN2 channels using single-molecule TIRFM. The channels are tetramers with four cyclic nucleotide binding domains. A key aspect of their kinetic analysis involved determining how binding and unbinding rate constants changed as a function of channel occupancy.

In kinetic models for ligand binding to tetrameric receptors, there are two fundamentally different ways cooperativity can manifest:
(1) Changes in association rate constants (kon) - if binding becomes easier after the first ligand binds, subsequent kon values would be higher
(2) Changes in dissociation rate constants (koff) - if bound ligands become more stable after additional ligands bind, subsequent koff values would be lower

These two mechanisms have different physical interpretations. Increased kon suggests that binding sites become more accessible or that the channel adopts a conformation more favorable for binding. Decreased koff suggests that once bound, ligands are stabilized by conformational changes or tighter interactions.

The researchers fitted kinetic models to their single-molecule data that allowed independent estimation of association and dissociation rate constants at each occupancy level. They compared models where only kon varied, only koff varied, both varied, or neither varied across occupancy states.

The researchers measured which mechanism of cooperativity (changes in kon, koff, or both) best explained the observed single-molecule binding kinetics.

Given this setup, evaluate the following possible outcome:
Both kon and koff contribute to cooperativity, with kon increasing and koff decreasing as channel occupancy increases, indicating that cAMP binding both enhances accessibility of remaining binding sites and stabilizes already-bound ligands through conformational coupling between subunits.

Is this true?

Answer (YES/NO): NO